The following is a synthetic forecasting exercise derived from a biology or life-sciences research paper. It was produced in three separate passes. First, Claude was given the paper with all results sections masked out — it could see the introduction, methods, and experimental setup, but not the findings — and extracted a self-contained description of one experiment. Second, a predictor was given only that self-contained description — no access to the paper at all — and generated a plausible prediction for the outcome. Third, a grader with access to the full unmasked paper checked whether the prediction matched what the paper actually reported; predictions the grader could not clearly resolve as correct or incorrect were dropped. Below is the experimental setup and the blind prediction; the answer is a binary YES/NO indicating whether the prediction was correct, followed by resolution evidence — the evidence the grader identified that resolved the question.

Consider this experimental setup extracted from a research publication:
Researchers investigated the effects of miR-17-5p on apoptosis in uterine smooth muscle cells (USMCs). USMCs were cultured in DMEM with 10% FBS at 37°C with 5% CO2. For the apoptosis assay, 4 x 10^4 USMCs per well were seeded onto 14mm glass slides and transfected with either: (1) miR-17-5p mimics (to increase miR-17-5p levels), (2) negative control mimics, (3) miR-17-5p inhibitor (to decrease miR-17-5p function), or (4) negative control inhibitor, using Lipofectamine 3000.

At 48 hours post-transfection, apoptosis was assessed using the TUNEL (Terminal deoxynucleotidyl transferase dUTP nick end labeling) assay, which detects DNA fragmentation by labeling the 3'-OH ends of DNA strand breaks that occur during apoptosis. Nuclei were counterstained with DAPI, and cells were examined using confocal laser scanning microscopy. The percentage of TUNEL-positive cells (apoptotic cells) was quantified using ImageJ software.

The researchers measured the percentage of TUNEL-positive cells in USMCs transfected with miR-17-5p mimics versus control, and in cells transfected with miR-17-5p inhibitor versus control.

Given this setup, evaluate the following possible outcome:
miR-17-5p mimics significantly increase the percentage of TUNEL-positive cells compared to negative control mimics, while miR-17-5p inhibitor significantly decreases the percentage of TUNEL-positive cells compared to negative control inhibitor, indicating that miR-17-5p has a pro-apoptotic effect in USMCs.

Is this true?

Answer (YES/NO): YES